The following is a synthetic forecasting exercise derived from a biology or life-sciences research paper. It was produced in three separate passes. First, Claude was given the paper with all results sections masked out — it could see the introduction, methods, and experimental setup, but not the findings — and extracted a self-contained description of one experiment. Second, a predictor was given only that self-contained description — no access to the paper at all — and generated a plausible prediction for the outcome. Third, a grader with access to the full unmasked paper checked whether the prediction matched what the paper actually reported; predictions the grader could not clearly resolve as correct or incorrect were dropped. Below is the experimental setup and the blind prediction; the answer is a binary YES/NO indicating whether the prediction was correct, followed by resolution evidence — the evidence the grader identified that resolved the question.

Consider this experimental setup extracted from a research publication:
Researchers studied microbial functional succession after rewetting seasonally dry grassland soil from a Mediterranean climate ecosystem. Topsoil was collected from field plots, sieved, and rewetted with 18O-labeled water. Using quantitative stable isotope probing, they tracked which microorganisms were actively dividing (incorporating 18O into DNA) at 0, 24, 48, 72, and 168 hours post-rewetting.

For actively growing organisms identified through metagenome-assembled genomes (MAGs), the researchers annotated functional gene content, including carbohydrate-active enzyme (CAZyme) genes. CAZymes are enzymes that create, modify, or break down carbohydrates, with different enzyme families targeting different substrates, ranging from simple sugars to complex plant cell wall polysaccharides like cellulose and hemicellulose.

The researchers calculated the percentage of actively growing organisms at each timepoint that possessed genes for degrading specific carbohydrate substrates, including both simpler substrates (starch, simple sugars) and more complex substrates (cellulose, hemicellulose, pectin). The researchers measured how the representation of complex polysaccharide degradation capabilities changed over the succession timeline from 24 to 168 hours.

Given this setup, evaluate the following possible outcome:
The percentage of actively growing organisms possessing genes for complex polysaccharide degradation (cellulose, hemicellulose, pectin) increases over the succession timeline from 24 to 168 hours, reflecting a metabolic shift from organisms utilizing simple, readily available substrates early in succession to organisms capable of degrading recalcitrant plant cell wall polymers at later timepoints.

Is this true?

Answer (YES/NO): NO